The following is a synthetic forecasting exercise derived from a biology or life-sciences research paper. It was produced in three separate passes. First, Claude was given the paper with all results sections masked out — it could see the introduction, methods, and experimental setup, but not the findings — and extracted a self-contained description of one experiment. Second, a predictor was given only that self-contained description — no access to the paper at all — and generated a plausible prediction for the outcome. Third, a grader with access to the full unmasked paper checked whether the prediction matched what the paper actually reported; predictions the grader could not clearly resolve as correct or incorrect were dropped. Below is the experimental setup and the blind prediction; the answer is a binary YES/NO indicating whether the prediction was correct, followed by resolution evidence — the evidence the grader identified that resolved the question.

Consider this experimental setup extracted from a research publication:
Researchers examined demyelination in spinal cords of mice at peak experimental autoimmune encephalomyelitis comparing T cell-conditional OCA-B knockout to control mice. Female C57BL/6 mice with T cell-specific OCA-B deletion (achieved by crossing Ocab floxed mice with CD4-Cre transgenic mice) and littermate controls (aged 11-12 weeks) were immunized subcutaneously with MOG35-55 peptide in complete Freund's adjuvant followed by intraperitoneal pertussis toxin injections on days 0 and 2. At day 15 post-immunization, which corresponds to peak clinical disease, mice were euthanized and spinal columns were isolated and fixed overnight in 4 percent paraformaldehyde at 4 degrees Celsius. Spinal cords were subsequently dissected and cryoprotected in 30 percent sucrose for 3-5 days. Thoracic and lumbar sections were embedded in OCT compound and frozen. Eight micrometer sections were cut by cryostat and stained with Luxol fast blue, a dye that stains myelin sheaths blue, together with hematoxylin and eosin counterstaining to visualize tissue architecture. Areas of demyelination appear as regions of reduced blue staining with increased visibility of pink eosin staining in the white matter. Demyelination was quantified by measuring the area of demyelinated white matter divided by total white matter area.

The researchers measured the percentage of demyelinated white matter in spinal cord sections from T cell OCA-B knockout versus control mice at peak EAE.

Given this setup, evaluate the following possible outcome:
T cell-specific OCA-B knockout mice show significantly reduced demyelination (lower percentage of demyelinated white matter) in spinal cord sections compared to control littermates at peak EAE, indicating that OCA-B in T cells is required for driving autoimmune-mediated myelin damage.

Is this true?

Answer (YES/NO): YES